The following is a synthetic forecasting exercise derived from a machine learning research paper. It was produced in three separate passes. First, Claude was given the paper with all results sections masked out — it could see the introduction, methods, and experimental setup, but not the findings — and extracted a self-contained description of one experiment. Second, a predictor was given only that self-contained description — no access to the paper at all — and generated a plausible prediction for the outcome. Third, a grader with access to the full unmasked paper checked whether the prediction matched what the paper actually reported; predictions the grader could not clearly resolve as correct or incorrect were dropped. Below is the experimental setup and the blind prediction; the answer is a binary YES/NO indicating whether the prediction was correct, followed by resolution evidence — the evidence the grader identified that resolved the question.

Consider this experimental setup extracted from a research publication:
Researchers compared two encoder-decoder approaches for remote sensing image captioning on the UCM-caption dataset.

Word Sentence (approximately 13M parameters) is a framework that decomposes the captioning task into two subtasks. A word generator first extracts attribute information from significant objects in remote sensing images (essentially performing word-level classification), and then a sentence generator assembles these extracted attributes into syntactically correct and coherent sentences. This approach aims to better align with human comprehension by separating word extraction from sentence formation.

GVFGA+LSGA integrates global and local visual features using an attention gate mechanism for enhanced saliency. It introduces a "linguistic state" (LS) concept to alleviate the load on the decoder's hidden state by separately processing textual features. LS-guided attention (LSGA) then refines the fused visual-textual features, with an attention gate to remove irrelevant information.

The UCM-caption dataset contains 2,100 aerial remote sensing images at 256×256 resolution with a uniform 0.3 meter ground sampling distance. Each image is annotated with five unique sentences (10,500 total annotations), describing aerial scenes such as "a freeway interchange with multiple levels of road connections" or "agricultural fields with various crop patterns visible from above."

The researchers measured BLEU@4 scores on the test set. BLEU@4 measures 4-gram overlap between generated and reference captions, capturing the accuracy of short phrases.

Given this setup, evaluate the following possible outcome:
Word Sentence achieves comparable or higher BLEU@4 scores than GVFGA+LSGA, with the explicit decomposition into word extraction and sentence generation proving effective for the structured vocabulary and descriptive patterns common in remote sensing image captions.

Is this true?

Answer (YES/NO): NO